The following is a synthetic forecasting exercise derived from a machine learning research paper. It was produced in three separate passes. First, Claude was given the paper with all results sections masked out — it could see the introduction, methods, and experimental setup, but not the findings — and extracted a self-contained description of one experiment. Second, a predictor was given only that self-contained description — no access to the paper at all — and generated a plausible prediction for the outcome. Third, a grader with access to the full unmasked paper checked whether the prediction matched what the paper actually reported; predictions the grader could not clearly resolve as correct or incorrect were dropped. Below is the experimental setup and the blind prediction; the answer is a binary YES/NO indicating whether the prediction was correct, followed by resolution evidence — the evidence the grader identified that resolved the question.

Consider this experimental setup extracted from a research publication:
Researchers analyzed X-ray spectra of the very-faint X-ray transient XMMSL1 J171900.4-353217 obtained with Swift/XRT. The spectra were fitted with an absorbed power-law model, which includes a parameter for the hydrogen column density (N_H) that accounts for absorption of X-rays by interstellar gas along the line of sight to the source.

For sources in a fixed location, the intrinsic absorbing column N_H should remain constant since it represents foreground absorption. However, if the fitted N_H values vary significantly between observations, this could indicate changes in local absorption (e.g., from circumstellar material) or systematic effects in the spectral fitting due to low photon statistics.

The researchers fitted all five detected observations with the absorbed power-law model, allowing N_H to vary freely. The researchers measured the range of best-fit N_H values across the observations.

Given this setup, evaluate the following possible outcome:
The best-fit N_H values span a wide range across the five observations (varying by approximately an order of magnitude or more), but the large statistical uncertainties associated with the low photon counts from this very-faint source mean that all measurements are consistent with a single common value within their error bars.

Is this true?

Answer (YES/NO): NO